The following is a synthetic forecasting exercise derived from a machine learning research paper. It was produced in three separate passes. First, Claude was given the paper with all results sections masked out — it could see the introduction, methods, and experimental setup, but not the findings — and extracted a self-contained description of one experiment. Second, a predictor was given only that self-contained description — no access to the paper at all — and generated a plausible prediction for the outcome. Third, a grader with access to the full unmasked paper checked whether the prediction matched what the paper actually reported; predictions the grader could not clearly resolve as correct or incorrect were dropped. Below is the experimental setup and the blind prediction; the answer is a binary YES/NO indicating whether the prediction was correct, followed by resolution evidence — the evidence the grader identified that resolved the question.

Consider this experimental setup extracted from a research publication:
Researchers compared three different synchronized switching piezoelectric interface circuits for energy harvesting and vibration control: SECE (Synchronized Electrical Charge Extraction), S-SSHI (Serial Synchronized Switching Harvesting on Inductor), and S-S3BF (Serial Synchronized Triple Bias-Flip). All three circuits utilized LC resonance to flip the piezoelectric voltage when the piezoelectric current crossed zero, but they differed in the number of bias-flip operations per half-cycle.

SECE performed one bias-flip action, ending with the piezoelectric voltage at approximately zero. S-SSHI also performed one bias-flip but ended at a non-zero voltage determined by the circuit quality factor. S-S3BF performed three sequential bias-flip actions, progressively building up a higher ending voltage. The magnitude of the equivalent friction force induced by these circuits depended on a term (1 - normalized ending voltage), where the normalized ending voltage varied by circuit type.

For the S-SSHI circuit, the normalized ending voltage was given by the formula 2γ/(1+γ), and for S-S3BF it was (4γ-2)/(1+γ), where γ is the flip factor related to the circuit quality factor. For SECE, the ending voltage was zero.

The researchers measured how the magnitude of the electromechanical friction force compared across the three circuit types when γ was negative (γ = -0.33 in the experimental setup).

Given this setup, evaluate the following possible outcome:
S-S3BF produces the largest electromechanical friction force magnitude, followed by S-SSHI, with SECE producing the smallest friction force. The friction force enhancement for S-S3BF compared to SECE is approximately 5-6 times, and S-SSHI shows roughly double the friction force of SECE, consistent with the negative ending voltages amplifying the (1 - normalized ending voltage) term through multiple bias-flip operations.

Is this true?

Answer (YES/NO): YES